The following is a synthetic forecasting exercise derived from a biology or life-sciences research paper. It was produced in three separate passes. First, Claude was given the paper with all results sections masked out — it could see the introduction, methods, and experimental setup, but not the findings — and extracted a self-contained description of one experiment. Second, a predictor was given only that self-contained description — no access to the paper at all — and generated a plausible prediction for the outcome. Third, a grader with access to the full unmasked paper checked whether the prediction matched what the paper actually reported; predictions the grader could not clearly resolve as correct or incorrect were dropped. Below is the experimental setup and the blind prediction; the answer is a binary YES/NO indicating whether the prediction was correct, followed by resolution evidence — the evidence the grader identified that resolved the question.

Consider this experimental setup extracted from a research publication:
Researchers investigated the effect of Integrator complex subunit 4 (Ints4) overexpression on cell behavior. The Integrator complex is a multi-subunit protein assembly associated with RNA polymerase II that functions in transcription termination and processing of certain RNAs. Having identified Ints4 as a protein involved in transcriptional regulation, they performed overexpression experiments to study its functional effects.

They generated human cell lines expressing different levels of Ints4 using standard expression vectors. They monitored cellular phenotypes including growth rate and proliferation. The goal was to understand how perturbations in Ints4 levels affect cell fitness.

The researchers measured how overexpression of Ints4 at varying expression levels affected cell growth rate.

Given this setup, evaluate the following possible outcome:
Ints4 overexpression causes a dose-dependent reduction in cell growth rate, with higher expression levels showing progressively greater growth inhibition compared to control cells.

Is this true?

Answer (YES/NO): YES